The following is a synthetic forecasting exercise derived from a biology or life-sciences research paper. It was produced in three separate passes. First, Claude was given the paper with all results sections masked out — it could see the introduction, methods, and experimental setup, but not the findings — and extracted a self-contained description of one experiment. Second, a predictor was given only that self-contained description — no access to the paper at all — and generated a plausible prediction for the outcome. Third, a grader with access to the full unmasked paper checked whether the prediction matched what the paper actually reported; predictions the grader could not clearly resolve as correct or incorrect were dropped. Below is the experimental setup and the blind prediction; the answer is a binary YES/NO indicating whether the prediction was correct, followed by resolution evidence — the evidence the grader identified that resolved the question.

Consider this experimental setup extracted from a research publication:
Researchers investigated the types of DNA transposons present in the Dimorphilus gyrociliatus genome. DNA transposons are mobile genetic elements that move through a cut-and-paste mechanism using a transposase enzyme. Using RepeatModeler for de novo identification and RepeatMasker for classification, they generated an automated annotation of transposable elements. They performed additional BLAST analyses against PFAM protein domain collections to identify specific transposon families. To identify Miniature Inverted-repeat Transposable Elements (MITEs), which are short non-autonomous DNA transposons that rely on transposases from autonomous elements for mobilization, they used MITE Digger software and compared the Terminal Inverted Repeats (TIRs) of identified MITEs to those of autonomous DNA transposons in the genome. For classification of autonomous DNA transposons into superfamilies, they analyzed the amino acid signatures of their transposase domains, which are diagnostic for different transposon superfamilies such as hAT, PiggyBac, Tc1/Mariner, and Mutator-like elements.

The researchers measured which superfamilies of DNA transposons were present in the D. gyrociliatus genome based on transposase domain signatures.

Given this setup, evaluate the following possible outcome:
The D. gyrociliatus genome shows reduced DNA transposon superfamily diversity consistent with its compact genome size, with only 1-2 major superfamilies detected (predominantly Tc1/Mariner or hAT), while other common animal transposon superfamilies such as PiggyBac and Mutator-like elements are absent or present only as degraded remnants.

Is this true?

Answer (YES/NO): NO